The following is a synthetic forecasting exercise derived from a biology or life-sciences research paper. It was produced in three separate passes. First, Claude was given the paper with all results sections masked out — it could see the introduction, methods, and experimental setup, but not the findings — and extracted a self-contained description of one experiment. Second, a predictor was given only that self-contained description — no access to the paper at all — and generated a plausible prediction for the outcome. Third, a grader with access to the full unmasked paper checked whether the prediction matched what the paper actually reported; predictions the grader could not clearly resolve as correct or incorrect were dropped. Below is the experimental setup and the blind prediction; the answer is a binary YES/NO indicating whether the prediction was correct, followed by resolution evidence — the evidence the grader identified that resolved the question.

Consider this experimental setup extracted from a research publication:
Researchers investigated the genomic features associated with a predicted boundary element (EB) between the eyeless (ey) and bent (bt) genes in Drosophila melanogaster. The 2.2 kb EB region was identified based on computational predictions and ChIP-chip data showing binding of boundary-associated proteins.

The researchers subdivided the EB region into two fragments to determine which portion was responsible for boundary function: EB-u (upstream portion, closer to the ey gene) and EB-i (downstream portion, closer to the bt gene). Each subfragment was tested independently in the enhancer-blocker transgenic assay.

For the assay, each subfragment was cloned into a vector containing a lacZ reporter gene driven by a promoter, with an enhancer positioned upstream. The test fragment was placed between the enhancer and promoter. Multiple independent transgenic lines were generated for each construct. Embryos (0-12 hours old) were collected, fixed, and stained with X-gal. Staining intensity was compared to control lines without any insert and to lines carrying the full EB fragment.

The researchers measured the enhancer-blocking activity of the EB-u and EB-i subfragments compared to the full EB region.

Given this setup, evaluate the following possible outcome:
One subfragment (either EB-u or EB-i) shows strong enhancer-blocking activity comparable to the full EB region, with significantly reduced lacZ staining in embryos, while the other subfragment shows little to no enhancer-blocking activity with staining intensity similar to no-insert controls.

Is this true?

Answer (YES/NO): YES